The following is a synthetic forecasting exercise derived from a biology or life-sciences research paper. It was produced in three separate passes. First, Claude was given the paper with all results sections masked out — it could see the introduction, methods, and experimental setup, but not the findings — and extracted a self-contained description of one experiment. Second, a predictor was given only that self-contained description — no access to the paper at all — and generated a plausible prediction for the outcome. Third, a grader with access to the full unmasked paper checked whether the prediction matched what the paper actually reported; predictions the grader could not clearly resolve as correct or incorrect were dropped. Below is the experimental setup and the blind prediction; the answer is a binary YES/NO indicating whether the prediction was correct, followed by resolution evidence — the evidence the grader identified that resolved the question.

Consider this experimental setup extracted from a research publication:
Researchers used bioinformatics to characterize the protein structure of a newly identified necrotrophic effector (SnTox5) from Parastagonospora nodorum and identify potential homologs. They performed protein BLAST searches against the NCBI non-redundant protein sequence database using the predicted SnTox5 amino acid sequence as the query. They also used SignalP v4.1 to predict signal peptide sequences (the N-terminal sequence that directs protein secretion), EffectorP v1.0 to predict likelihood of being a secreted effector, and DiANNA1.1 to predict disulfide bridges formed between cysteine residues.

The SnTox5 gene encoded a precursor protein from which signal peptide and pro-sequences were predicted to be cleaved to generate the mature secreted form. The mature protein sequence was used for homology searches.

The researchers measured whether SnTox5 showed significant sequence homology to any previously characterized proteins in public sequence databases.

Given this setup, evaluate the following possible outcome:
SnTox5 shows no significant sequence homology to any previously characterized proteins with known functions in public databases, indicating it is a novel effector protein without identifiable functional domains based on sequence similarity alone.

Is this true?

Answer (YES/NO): NO